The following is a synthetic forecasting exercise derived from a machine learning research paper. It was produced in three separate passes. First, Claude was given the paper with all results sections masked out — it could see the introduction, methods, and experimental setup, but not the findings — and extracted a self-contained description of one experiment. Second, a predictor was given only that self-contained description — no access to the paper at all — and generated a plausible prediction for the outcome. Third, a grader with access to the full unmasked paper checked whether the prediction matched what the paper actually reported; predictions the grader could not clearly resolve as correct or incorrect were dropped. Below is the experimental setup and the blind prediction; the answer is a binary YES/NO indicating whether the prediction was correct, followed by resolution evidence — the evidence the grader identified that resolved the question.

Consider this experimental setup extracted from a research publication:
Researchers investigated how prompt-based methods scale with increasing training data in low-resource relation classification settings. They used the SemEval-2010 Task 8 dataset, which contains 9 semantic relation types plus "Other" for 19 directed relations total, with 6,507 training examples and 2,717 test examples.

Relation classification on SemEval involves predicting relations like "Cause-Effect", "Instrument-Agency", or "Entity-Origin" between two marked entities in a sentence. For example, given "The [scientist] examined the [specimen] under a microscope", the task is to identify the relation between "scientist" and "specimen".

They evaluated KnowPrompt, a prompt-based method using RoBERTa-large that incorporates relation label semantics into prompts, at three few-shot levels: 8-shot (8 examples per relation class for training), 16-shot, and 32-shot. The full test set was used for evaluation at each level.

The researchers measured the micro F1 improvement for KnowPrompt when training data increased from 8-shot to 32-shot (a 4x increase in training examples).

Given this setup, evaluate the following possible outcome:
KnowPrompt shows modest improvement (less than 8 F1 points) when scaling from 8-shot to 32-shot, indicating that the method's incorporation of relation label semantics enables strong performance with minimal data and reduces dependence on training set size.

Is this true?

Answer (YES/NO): NO